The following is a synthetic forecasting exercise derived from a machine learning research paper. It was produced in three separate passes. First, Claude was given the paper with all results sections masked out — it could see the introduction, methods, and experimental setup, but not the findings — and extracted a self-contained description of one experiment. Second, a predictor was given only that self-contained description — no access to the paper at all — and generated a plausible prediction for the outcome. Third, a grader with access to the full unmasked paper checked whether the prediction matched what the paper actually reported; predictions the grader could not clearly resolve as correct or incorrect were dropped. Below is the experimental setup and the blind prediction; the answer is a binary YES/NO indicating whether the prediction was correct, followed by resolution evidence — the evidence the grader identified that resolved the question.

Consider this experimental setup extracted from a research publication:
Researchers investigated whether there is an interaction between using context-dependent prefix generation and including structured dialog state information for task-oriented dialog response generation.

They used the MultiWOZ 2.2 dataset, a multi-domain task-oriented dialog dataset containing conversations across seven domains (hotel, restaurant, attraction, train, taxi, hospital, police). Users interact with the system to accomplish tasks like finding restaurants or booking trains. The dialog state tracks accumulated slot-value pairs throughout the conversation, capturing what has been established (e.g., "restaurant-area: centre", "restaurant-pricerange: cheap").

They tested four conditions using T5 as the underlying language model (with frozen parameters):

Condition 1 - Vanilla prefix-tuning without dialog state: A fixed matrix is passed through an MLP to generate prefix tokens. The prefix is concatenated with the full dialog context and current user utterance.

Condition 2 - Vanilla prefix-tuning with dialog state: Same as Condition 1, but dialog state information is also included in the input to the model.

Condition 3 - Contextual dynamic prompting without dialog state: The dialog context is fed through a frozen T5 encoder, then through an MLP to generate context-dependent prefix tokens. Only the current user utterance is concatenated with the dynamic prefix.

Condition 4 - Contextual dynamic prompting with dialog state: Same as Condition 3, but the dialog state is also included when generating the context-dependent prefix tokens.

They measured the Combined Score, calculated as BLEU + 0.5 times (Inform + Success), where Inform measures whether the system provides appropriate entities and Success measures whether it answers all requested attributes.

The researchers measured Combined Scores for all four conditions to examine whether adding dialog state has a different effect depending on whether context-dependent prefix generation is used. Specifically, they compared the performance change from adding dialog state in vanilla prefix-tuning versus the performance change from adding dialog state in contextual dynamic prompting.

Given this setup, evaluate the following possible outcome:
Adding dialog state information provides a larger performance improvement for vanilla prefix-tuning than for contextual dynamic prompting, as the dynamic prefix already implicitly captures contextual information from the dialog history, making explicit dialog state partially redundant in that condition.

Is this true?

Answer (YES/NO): NO